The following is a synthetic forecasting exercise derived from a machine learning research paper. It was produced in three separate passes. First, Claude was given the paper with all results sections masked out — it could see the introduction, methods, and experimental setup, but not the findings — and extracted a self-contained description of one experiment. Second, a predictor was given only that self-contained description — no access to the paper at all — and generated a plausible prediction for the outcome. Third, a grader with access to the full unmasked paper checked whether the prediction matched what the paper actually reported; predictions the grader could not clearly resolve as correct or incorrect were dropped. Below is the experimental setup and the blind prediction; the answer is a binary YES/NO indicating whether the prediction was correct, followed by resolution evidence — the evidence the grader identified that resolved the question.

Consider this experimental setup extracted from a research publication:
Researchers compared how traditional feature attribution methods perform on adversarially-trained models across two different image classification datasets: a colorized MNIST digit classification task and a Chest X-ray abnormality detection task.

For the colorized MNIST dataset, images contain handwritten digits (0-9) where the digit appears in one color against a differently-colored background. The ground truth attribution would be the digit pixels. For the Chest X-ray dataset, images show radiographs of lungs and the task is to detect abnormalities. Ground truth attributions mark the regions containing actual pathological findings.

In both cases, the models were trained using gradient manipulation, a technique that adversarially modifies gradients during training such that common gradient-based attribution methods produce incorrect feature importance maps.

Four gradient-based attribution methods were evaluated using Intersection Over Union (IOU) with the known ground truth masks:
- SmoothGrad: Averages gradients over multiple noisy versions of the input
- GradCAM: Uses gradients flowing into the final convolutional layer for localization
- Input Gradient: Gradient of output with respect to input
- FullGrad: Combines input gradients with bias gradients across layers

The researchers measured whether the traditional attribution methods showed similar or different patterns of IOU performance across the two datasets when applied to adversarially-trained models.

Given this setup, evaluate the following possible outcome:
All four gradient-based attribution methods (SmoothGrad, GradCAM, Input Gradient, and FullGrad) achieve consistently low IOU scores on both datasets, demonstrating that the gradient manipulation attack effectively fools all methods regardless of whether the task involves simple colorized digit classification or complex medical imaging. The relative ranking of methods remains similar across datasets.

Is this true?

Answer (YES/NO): NO